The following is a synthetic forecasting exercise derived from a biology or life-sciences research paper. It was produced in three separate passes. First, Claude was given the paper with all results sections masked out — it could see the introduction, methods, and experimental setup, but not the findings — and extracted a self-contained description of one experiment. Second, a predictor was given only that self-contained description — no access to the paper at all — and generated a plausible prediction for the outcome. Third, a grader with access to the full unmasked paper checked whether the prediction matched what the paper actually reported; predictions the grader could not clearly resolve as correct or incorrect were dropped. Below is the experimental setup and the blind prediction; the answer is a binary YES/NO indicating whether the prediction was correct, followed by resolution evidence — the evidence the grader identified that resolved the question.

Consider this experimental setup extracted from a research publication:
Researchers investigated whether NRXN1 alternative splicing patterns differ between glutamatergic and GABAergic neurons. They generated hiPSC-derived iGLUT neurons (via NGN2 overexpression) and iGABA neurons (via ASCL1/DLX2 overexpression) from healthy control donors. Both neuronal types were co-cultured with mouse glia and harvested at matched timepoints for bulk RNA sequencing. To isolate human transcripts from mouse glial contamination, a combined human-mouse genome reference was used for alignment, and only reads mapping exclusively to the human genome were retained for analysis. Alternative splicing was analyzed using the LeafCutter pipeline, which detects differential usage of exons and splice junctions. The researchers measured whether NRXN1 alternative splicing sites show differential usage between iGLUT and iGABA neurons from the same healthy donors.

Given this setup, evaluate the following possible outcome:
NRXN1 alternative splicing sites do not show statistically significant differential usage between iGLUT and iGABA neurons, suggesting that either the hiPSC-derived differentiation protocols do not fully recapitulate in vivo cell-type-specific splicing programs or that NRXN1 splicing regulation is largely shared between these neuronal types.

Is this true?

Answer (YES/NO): NO